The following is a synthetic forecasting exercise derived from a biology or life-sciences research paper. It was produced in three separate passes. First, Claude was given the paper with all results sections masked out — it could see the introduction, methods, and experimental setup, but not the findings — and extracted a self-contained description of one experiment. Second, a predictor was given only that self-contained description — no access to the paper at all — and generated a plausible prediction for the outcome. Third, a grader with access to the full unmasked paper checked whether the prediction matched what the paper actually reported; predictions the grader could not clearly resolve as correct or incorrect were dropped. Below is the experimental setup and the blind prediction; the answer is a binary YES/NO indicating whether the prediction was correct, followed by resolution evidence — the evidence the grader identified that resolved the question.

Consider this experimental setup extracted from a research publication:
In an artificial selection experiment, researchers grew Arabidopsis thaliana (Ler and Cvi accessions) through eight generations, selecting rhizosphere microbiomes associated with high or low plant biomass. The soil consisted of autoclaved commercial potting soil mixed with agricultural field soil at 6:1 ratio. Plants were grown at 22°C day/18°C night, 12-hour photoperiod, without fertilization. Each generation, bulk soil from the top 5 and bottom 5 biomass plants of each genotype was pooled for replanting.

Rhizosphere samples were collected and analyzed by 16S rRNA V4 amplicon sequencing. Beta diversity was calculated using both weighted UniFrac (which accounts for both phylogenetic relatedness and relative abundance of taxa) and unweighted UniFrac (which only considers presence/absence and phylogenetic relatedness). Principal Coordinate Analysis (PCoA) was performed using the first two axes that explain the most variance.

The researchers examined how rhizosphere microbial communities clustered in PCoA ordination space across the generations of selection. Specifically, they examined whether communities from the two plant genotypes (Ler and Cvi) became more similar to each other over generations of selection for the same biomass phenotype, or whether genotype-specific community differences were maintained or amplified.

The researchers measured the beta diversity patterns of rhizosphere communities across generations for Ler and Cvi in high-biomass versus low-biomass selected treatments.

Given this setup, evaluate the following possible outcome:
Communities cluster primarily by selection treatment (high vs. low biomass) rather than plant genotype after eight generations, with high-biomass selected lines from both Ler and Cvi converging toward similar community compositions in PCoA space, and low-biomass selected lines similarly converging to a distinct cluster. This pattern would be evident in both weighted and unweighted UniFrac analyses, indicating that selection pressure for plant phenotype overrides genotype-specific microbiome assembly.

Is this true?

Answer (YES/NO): NO